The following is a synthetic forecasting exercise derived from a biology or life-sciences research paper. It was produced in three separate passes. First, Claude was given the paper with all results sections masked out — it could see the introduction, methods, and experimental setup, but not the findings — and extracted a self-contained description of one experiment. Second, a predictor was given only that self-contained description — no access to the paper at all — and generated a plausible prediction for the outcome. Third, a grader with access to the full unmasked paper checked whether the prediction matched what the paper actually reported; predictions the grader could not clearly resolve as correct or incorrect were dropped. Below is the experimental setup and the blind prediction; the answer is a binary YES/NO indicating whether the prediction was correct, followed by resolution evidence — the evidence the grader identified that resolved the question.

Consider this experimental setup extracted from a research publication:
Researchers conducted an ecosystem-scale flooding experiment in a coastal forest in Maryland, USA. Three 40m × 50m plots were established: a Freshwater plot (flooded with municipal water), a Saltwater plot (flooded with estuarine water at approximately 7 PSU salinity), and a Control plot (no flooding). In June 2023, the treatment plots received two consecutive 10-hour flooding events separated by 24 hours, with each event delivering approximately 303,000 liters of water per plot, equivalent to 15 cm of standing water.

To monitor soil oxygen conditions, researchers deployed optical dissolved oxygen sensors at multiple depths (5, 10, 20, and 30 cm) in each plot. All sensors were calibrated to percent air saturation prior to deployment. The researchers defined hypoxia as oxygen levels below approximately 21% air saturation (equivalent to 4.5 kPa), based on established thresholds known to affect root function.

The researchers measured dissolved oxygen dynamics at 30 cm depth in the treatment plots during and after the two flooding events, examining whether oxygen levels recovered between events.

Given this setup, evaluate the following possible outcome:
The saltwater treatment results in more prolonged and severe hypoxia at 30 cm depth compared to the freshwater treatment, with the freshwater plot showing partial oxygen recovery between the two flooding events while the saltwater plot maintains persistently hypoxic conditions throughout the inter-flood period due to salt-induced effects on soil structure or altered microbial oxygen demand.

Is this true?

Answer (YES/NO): NO